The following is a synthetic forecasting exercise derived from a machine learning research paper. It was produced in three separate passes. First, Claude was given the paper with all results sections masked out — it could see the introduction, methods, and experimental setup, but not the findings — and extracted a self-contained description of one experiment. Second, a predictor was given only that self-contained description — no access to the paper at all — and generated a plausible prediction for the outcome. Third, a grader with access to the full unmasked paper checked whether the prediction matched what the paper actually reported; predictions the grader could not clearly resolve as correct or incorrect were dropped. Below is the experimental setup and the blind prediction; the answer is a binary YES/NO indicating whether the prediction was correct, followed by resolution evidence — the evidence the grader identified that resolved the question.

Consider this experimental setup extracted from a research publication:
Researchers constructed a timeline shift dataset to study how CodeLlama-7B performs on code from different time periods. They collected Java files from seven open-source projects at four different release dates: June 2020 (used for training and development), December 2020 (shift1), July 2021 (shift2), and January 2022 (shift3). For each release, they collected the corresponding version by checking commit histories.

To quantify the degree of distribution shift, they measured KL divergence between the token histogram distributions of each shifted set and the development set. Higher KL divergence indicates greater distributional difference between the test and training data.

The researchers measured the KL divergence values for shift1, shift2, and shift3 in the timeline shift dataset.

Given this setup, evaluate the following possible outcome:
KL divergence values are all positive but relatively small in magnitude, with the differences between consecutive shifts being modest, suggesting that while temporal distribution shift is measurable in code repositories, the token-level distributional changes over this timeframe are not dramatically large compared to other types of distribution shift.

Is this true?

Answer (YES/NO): YES